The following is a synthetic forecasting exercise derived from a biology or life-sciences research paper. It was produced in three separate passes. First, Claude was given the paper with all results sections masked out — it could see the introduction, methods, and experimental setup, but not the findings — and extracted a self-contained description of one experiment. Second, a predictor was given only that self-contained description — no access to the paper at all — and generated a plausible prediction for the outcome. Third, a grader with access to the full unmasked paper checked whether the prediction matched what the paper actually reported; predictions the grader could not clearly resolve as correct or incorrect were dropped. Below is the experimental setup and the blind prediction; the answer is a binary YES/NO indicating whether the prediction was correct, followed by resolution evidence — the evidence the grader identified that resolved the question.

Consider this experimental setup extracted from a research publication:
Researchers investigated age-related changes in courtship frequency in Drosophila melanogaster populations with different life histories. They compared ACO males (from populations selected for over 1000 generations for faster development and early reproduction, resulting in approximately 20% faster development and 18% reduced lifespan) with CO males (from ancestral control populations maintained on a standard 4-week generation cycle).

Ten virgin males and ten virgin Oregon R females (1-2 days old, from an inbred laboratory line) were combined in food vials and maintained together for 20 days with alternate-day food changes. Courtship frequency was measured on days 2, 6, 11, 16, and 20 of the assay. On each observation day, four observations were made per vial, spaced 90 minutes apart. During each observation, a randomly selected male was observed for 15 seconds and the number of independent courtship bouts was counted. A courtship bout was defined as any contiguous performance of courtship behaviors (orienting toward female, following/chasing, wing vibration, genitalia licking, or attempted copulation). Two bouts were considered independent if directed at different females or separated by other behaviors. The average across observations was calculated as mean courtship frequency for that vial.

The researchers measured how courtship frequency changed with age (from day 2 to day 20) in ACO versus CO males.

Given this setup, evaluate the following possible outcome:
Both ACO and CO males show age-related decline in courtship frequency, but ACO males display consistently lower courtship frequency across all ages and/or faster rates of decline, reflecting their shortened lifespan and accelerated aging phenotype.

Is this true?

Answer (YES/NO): NO